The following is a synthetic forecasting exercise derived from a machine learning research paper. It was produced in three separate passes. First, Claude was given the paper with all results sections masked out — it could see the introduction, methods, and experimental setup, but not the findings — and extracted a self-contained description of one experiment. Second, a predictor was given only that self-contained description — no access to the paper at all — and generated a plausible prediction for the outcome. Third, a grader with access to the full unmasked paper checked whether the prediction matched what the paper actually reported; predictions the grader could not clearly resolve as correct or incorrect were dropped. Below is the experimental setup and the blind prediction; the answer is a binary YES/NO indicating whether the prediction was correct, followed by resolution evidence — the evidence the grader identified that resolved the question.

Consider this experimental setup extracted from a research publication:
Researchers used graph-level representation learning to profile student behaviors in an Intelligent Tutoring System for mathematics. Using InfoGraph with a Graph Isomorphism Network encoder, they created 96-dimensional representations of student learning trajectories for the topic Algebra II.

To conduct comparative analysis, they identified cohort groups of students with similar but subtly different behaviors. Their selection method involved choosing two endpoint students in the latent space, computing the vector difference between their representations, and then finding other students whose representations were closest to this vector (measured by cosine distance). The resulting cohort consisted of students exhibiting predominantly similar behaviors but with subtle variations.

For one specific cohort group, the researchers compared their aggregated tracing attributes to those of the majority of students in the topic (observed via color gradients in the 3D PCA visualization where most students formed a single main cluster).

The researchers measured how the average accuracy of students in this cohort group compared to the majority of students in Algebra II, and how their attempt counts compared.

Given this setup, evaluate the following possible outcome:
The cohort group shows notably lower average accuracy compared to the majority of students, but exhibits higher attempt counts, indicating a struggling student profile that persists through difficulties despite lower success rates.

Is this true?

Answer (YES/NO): NO